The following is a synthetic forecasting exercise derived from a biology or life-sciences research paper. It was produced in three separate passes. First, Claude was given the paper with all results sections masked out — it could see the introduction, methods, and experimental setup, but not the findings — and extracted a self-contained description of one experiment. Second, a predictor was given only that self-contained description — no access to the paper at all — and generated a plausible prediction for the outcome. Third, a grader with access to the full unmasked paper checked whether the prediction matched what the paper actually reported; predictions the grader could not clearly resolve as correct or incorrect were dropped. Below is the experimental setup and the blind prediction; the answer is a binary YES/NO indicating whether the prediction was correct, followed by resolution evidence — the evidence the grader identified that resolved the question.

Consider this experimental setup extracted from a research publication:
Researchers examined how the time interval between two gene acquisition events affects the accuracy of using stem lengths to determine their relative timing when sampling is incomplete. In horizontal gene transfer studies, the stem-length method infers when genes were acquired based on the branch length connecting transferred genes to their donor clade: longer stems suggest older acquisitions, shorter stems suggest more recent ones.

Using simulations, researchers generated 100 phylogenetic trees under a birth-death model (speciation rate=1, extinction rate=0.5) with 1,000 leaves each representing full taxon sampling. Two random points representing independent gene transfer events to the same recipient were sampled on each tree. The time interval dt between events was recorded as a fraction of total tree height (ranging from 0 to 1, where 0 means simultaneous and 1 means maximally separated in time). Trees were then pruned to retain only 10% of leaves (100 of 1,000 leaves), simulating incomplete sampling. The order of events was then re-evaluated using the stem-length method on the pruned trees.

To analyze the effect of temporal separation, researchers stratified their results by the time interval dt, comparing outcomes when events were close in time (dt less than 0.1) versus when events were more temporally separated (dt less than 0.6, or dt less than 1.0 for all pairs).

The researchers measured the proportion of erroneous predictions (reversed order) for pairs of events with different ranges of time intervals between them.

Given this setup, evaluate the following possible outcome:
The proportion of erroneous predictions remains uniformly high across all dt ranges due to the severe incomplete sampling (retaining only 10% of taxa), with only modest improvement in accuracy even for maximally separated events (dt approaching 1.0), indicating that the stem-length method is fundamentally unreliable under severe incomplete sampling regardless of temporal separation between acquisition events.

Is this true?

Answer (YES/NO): NO